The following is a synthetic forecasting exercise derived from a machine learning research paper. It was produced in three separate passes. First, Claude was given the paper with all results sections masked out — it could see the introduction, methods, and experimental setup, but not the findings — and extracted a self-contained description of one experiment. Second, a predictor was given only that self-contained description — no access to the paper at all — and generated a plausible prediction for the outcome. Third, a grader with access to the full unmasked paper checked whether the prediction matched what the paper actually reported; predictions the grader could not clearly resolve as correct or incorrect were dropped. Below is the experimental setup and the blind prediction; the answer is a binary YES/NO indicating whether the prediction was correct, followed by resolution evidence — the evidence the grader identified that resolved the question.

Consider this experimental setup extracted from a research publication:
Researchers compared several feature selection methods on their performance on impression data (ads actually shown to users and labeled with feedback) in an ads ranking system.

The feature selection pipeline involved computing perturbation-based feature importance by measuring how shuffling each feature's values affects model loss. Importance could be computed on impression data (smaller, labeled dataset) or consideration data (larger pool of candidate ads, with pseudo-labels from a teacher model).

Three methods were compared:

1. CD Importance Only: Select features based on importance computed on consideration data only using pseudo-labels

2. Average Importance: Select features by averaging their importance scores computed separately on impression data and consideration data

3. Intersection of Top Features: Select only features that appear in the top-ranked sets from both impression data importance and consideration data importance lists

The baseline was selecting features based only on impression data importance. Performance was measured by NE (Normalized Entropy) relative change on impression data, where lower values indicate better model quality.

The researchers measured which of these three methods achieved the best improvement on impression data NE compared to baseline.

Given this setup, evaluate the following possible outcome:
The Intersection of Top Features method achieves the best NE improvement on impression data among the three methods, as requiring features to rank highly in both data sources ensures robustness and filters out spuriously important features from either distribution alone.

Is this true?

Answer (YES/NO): NO